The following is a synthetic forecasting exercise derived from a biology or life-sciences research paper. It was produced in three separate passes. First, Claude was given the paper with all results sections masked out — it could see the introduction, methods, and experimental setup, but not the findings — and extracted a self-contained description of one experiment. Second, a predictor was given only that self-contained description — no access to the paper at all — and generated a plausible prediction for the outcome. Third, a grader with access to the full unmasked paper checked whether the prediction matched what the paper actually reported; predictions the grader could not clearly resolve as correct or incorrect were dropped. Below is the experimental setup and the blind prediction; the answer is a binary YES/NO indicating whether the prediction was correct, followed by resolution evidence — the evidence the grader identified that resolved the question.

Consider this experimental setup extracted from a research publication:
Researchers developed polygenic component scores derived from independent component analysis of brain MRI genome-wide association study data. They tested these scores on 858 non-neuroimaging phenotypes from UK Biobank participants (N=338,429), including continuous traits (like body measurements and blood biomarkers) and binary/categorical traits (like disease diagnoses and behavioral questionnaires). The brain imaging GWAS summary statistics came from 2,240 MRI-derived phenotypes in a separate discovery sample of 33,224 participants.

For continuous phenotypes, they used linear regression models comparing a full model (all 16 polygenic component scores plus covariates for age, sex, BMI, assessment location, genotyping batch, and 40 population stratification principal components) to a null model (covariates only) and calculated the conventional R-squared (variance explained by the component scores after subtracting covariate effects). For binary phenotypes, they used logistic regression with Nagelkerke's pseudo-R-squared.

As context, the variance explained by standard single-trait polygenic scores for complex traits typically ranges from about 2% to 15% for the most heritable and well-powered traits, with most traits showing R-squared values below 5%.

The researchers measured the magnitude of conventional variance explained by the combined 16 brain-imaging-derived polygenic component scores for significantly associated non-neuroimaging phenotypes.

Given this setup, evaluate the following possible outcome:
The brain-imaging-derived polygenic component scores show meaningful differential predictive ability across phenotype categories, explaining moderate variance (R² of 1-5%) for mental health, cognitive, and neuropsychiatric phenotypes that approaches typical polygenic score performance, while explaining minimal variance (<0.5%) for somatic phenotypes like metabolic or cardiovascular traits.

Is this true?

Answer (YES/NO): NO